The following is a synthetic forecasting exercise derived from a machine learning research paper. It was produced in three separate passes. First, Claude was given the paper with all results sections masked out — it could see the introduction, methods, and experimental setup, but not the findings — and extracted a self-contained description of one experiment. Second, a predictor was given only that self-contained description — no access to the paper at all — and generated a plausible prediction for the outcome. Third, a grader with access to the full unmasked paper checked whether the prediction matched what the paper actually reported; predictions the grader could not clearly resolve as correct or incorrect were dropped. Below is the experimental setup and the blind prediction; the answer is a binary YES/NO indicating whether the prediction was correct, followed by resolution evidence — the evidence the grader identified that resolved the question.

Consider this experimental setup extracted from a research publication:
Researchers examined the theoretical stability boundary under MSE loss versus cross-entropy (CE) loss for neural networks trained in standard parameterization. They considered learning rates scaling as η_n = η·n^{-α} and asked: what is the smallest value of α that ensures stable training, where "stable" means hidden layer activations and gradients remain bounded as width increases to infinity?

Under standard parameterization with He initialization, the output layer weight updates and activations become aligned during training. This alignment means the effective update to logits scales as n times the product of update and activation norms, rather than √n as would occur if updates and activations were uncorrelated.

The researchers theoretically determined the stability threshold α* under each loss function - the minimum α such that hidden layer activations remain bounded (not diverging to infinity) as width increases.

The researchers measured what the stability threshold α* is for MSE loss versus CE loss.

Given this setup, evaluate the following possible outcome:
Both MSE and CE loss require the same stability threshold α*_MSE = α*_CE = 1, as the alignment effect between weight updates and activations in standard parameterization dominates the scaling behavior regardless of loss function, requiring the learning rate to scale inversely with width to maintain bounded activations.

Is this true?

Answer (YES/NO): NO